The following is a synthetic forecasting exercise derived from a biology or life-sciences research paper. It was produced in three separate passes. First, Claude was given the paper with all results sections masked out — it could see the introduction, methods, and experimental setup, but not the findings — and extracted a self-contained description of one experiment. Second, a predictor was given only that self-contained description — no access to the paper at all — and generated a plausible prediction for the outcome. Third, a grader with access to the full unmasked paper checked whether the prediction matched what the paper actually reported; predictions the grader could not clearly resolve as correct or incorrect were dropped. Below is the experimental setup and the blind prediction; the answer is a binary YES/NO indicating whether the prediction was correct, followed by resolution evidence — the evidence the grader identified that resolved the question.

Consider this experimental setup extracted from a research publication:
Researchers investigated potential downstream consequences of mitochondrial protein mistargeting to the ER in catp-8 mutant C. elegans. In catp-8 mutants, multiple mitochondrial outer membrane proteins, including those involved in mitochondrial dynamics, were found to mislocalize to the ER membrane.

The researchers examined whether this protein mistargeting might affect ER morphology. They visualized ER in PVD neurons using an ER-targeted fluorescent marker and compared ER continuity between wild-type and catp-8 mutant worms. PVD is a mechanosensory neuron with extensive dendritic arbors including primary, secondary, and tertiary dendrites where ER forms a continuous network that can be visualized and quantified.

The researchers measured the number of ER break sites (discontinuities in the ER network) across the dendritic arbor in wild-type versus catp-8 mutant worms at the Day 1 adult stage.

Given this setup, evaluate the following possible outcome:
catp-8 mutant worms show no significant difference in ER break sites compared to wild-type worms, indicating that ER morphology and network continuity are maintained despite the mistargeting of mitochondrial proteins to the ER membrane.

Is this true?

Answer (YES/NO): NO